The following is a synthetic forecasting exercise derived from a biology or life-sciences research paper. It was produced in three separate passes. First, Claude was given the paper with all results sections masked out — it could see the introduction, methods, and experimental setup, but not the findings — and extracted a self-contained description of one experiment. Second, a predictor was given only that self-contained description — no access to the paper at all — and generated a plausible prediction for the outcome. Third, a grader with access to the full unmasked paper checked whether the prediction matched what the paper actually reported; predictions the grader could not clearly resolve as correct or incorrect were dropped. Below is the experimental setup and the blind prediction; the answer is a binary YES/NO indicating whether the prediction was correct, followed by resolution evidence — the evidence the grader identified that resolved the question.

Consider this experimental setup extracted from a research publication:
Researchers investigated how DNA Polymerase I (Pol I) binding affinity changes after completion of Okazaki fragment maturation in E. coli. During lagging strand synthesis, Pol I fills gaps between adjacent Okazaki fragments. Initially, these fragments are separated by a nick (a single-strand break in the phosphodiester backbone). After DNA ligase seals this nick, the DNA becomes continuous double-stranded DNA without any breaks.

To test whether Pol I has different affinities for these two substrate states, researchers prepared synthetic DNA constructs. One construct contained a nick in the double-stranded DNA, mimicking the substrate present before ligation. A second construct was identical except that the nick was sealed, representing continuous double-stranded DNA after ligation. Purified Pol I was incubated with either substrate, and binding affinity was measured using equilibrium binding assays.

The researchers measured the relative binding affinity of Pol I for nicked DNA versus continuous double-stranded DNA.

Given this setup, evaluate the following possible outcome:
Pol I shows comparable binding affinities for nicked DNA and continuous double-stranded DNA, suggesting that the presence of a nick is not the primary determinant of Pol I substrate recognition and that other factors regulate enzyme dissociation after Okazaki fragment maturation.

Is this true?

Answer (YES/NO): NO